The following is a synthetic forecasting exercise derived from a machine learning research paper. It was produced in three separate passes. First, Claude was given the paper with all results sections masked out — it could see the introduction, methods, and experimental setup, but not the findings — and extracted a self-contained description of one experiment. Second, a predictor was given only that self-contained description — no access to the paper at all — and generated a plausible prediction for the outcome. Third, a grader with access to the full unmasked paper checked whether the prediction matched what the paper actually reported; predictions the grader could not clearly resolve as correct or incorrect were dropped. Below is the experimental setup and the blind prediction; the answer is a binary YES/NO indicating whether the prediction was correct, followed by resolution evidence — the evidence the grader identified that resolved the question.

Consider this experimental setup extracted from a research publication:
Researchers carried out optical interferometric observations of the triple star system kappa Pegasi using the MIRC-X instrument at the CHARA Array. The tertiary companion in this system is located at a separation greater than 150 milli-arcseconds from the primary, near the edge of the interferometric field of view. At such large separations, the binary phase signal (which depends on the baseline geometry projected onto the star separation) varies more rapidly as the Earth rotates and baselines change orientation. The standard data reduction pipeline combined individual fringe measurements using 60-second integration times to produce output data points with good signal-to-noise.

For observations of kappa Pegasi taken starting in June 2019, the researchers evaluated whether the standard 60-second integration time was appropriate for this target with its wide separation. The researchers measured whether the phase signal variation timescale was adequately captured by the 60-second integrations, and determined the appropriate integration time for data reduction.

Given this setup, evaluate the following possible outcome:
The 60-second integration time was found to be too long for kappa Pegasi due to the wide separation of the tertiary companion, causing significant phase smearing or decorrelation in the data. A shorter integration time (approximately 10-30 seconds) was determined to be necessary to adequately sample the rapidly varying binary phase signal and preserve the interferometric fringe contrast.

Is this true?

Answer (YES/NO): YES